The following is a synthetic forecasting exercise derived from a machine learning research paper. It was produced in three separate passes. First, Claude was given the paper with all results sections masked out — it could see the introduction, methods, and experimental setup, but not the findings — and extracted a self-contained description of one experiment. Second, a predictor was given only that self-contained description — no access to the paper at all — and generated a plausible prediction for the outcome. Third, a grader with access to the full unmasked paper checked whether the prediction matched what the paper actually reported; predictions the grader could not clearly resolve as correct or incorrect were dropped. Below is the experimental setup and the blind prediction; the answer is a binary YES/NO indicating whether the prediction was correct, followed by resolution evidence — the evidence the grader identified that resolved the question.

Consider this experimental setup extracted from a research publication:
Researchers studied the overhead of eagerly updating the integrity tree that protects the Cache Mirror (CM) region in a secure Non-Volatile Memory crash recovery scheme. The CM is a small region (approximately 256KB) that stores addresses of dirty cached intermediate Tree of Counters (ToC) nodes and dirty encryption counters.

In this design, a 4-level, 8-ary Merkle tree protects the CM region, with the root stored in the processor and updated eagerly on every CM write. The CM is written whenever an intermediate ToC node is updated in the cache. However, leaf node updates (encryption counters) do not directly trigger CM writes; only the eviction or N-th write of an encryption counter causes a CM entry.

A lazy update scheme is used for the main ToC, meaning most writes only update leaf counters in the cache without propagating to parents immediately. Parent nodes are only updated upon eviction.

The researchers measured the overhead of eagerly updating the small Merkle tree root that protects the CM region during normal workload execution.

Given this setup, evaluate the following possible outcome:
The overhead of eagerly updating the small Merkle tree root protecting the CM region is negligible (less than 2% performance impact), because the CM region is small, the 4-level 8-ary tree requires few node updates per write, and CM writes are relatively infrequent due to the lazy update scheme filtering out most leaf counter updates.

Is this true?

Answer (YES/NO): YES